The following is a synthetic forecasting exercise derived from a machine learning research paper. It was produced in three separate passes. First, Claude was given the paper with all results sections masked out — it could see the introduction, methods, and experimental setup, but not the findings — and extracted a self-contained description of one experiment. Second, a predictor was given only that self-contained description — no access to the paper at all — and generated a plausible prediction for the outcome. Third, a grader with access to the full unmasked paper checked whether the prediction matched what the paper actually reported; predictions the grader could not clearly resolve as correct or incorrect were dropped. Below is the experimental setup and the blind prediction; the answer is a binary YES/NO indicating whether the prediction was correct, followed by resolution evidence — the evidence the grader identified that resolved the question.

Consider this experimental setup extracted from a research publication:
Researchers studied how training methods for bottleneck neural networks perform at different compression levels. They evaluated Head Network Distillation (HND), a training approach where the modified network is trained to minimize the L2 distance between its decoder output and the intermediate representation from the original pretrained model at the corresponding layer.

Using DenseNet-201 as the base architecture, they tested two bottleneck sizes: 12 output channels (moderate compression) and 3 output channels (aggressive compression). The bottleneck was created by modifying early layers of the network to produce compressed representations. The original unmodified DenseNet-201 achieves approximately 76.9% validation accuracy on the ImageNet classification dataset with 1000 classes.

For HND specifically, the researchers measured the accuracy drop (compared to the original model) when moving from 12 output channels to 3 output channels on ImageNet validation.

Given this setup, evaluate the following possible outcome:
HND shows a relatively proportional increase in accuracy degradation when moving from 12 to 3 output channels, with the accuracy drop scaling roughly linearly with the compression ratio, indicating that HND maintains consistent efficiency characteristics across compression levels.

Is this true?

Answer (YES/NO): NO